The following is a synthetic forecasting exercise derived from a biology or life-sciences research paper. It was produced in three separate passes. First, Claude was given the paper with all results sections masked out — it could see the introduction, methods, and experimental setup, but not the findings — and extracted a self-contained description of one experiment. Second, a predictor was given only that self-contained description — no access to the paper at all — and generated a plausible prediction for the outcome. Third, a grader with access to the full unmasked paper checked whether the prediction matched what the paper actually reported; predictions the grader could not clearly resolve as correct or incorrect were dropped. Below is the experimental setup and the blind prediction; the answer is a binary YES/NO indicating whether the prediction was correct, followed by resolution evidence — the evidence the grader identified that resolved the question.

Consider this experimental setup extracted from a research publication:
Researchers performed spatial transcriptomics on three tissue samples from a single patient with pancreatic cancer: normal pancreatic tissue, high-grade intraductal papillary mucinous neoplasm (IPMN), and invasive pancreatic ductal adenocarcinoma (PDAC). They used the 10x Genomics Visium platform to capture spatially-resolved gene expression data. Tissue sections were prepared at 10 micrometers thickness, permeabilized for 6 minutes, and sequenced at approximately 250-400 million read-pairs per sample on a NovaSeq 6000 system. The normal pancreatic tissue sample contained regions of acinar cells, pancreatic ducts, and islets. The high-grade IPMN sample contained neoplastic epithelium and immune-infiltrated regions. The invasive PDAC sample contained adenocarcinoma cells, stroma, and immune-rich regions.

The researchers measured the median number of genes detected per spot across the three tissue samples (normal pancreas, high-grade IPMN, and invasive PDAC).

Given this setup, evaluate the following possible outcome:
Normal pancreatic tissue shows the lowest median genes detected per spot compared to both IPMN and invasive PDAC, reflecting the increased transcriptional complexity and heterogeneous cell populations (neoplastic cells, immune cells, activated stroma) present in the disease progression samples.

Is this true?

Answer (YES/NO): NO